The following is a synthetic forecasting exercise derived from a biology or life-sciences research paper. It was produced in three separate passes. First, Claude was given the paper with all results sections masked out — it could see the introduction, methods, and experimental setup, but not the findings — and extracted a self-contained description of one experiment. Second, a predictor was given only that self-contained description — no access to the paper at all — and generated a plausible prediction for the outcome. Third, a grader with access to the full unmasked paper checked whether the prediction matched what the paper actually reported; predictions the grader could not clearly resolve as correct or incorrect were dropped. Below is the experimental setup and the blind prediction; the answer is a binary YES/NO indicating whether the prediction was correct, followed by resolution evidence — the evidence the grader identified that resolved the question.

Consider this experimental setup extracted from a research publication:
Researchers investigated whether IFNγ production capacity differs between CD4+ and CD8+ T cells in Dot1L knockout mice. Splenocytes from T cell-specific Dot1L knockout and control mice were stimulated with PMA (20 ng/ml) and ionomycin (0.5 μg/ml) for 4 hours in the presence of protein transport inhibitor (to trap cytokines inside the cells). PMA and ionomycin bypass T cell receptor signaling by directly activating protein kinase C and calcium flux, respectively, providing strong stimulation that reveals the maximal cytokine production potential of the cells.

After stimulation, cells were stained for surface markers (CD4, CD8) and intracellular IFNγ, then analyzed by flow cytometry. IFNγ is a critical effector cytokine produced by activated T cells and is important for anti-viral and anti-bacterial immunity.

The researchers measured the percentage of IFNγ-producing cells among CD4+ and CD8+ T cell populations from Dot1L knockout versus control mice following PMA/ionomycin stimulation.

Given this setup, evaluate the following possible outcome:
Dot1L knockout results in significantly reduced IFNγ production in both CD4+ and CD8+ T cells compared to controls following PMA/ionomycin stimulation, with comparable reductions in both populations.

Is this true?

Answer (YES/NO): NO